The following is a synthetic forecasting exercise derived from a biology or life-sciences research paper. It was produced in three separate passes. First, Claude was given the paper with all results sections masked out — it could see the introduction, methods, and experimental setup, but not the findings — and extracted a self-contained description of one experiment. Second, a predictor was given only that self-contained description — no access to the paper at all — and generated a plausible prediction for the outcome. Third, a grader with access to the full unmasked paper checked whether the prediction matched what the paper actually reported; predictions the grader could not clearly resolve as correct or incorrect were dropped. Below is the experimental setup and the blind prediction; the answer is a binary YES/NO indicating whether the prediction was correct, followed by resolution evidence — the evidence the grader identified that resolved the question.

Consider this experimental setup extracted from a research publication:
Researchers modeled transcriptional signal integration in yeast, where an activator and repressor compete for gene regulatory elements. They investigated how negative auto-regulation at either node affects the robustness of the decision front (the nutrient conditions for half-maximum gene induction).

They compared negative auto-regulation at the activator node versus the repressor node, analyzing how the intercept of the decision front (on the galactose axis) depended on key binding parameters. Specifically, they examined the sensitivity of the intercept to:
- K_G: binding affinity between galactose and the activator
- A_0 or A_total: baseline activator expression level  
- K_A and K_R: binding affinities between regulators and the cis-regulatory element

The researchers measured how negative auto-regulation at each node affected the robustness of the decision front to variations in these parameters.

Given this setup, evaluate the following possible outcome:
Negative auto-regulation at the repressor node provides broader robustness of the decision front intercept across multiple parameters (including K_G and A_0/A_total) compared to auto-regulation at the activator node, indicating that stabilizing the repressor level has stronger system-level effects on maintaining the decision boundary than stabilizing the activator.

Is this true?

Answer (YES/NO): NO